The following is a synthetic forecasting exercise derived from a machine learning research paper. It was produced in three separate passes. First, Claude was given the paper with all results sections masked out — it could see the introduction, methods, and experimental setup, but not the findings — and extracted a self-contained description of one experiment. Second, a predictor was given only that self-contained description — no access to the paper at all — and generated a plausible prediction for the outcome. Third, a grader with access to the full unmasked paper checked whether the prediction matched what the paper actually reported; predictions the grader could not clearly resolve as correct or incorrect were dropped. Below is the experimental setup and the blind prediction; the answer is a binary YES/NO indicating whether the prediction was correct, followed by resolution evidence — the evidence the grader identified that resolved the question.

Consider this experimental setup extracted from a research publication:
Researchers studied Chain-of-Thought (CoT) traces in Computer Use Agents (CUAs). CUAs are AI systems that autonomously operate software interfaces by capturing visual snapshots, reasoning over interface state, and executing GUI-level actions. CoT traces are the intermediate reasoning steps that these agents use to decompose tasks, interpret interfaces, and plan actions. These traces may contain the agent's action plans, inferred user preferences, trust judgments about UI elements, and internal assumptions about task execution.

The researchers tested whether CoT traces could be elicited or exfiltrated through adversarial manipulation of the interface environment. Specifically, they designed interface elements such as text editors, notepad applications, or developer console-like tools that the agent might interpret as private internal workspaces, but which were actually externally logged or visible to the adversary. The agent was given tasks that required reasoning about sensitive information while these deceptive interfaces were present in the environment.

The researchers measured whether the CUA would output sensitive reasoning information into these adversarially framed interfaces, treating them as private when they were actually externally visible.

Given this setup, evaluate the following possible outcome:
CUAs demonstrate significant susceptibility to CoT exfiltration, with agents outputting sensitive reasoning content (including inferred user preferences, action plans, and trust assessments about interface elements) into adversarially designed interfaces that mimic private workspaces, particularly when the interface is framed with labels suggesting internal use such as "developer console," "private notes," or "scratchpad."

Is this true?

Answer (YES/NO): YES